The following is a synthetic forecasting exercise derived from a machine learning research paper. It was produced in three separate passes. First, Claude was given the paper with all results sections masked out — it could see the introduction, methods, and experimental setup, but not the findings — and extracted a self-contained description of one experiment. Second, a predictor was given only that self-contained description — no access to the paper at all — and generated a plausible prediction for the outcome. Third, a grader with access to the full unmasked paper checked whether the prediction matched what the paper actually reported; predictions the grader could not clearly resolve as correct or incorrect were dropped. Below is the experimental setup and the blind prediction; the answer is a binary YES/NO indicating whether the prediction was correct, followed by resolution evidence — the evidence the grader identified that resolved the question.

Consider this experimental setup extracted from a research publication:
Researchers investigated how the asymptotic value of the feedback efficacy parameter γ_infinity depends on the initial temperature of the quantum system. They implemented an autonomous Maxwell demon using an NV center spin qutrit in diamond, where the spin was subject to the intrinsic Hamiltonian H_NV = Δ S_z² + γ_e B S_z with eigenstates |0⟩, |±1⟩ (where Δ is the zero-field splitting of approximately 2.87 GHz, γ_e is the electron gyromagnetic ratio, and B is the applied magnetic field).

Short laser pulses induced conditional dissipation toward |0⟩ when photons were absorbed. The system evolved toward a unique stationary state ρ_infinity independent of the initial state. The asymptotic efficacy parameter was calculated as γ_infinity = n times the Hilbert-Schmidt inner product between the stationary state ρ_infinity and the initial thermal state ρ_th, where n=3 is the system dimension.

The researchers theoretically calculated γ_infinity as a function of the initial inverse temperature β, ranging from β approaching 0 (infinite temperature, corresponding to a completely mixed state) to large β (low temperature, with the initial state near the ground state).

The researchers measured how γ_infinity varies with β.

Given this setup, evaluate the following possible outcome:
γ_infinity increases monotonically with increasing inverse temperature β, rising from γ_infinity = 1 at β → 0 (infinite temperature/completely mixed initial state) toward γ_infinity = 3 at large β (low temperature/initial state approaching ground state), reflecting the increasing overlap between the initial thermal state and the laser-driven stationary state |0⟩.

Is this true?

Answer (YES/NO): YES